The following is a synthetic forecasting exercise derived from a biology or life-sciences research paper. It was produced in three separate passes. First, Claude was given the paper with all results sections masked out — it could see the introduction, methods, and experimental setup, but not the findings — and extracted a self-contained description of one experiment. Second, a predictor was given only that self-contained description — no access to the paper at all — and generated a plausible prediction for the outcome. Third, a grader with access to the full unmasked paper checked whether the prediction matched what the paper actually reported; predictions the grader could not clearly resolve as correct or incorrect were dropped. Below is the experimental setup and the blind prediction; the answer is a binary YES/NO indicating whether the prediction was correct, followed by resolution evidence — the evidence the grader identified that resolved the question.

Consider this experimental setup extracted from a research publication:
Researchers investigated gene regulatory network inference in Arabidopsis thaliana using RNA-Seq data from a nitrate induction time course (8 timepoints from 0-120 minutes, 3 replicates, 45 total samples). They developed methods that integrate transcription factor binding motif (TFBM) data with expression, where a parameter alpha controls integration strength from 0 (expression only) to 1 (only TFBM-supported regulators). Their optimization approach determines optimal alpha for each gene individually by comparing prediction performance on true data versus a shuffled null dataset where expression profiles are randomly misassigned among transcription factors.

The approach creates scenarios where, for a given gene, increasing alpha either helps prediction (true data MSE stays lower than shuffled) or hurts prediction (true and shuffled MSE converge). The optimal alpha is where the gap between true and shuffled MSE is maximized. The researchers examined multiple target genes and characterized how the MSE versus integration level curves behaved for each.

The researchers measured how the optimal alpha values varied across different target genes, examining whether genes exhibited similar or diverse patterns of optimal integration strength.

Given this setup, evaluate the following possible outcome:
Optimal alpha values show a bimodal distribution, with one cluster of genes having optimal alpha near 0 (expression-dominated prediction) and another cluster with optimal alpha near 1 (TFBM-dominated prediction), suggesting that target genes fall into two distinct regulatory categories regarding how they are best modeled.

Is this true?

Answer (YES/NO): NO